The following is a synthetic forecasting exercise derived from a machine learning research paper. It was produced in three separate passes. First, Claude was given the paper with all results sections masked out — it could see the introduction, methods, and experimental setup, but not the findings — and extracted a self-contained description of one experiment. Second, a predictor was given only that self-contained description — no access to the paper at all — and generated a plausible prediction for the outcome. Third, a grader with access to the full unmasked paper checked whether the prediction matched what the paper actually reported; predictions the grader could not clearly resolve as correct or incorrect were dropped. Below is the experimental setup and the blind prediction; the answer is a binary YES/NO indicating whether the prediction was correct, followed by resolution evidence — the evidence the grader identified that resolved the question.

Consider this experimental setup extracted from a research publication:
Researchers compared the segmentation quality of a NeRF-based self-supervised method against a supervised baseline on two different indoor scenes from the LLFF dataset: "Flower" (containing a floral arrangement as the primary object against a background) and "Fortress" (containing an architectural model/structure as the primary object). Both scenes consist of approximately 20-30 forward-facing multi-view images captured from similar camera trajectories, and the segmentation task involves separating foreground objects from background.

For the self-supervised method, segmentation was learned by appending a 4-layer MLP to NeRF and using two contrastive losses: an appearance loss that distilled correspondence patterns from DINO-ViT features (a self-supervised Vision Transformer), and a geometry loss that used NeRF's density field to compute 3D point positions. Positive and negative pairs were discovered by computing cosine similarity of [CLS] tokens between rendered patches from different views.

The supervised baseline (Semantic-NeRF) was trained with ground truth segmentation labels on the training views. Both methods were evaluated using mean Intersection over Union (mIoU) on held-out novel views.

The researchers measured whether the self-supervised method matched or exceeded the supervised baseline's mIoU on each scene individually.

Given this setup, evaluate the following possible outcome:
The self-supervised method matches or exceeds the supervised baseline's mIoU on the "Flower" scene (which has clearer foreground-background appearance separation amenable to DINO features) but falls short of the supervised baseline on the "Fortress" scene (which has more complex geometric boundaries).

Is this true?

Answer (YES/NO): YES